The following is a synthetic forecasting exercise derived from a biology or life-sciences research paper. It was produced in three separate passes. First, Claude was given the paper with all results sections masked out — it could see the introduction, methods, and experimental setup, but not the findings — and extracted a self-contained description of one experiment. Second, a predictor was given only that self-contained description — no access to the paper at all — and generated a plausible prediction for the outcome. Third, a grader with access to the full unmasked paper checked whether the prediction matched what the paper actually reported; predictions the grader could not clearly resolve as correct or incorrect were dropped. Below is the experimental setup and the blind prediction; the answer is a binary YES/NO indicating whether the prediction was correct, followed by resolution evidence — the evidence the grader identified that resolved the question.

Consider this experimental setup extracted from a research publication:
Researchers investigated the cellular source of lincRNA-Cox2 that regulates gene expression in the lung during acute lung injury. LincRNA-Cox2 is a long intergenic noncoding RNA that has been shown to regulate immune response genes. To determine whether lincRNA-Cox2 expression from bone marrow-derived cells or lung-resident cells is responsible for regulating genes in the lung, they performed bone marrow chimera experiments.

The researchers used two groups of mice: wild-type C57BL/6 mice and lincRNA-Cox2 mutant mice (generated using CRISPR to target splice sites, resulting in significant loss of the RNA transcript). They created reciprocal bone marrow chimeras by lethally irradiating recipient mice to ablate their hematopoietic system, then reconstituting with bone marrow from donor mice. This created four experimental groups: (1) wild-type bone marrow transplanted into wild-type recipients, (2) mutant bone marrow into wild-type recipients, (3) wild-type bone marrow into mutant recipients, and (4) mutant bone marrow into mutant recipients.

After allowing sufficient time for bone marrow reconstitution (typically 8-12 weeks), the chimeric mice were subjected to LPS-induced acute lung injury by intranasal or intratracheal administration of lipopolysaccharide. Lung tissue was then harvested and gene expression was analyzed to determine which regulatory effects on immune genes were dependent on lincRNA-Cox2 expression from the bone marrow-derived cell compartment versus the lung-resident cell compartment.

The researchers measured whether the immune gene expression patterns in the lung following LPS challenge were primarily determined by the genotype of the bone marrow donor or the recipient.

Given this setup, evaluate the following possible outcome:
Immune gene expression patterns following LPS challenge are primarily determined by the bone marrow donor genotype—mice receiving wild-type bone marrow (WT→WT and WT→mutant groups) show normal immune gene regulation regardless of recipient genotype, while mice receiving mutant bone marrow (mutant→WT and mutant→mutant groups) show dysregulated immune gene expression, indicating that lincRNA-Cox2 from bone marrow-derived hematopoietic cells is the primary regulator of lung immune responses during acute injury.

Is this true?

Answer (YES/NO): YES